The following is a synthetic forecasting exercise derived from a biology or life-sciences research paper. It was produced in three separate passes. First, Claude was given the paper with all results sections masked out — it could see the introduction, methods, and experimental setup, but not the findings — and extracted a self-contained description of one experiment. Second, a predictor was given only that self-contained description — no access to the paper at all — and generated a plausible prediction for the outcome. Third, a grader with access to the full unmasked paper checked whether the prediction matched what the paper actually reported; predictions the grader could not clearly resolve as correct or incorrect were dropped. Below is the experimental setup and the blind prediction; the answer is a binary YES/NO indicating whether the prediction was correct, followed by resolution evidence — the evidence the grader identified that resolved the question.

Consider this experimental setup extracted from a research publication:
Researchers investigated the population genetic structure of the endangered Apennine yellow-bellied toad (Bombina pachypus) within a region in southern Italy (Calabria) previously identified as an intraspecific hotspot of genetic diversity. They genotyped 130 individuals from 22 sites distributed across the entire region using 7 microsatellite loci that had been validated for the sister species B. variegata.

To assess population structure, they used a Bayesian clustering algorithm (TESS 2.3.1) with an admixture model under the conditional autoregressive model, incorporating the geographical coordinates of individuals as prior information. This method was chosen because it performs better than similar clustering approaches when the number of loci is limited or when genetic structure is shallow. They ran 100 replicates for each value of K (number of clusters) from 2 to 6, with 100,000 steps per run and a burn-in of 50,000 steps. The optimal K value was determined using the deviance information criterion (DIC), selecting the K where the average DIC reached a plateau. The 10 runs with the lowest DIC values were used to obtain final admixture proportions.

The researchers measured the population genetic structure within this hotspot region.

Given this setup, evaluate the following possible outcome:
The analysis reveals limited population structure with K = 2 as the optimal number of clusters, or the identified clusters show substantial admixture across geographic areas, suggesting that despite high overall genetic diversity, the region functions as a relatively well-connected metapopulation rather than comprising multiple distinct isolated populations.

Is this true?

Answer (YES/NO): NO